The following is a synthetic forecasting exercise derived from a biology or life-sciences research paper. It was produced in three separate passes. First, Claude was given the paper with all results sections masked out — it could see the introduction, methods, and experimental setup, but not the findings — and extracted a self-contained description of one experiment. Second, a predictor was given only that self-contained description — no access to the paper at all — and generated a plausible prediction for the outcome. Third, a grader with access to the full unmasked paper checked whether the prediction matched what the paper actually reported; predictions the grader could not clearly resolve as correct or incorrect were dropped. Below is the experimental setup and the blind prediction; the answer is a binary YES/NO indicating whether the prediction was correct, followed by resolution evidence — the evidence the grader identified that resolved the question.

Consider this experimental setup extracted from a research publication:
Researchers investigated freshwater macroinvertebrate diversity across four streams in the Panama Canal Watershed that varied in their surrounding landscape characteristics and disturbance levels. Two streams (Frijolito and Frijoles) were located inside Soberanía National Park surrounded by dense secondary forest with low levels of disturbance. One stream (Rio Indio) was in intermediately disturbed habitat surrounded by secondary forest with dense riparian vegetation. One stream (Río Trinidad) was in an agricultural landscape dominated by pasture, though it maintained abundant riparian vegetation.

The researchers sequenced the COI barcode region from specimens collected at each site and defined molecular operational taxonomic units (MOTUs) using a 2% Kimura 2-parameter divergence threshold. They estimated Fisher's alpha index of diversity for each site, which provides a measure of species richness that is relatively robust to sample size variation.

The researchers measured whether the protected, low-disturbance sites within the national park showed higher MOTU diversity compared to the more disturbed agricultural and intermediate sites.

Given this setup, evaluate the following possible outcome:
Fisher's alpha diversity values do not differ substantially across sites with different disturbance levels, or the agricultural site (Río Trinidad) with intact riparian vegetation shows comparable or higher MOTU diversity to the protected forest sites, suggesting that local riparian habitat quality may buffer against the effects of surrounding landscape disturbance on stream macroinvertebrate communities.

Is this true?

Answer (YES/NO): NO